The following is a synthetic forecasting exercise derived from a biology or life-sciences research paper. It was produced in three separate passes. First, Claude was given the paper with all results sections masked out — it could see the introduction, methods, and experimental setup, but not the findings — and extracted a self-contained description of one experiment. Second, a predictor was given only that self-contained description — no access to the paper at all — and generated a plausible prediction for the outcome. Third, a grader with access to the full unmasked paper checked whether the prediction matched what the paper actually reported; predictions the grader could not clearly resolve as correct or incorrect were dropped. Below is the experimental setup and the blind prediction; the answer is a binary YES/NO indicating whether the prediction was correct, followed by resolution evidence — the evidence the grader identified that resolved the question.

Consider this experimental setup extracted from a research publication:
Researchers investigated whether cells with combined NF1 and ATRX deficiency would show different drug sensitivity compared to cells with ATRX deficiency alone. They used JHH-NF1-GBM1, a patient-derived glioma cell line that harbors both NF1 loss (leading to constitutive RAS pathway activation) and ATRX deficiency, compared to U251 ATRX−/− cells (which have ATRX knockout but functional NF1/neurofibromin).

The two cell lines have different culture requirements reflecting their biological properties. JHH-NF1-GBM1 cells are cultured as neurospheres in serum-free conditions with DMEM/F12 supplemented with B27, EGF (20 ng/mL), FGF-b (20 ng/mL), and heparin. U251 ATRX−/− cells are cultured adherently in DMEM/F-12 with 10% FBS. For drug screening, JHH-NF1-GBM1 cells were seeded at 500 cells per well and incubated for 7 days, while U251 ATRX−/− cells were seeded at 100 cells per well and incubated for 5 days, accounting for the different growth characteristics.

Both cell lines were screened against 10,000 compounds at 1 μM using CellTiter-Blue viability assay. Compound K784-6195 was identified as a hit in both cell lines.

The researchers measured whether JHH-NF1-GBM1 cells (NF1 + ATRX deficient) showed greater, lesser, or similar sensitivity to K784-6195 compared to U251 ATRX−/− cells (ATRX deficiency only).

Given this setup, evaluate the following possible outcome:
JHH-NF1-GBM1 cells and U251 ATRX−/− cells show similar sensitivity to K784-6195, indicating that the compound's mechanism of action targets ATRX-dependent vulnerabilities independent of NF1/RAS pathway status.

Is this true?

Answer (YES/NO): NO